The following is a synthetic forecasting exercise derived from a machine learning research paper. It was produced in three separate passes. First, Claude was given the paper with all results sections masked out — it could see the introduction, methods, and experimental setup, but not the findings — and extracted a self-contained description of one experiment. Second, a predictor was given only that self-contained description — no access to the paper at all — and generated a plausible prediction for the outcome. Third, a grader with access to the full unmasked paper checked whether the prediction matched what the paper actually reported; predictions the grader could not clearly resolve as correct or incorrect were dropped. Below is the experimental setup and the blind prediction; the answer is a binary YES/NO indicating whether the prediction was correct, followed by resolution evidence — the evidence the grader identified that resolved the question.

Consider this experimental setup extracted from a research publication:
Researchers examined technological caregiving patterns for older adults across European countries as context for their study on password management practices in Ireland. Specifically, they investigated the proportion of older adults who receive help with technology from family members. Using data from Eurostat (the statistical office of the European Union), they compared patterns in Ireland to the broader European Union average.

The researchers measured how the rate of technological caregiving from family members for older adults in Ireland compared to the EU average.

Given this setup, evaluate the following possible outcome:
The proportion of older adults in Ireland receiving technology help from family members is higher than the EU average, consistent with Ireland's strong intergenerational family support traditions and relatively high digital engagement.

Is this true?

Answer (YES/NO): NO